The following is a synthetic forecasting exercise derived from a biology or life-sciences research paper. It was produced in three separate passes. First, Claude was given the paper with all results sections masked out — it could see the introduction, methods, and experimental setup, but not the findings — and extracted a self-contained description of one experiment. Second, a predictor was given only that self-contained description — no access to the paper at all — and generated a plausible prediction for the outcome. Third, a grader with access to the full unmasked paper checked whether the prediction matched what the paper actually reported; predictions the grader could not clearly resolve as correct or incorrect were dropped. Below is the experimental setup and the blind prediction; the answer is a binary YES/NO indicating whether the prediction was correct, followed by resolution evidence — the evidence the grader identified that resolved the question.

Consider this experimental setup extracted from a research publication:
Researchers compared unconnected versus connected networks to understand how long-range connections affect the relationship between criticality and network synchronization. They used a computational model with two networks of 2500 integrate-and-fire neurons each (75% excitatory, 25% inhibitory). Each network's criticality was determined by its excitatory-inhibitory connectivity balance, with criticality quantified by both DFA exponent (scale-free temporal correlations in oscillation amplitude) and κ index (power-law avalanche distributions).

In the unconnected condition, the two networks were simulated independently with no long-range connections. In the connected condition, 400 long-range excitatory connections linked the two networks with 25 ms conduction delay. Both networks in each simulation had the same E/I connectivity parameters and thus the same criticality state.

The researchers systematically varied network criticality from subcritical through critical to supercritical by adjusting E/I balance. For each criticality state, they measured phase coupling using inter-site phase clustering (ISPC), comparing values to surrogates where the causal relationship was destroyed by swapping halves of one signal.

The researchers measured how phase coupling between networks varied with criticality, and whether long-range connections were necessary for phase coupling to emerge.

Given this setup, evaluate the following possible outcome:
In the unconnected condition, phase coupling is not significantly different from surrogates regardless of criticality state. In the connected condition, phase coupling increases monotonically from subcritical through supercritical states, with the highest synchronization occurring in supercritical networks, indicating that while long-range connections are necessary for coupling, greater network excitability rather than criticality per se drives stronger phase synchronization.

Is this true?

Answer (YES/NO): YES